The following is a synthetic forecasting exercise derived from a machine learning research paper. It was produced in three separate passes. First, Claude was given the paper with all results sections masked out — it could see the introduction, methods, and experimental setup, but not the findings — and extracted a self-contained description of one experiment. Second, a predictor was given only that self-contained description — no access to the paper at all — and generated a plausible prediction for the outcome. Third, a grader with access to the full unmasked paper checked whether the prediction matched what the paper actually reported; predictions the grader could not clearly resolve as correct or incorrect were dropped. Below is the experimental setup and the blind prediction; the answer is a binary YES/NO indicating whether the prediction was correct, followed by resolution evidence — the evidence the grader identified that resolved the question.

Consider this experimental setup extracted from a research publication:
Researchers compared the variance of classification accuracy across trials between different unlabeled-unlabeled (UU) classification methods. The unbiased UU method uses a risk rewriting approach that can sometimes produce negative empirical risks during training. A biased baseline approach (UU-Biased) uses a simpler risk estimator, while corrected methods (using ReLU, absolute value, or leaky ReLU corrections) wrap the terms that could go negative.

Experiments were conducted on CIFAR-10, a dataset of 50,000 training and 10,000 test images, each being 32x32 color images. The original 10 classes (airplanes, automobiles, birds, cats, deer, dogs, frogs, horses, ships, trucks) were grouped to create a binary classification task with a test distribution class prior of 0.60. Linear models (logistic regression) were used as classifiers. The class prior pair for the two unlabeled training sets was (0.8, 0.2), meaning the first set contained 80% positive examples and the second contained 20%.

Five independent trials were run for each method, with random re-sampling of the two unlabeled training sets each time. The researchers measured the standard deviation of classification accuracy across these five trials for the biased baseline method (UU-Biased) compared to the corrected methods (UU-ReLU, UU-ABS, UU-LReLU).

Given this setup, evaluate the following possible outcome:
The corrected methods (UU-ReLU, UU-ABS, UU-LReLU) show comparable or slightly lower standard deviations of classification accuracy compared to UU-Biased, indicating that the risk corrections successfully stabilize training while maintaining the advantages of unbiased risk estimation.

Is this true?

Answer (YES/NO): NO